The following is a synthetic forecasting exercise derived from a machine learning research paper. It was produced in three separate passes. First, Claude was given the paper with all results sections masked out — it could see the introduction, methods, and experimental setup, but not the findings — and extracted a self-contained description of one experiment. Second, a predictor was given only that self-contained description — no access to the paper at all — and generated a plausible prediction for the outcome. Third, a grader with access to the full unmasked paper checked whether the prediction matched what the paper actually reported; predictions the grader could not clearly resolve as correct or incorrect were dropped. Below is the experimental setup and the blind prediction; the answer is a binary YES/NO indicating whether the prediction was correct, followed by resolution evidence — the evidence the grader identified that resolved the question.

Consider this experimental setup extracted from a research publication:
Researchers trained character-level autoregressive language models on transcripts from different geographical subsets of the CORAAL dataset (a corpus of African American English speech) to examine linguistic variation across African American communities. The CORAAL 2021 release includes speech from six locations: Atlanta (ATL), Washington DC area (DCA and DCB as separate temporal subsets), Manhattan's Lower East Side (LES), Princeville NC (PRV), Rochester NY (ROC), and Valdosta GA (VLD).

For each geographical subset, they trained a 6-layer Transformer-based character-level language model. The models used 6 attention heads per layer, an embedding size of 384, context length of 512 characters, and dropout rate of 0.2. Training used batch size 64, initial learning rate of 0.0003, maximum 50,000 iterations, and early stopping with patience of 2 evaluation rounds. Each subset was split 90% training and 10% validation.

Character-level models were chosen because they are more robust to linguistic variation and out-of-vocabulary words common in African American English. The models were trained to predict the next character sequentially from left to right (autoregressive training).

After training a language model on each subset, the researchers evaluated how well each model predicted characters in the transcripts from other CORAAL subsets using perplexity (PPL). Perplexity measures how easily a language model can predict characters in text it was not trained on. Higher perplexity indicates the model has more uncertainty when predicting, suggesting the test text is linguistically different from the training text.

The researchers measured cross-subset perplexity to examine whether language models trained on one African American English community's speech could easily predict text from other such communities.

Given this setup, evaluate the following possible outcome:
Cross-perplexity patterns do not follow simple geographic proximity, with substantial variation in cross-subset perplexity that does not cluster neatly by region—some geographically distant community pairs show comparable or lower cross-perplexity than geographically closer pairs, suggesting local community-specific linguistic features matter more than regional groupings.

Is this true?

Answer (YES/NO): YES